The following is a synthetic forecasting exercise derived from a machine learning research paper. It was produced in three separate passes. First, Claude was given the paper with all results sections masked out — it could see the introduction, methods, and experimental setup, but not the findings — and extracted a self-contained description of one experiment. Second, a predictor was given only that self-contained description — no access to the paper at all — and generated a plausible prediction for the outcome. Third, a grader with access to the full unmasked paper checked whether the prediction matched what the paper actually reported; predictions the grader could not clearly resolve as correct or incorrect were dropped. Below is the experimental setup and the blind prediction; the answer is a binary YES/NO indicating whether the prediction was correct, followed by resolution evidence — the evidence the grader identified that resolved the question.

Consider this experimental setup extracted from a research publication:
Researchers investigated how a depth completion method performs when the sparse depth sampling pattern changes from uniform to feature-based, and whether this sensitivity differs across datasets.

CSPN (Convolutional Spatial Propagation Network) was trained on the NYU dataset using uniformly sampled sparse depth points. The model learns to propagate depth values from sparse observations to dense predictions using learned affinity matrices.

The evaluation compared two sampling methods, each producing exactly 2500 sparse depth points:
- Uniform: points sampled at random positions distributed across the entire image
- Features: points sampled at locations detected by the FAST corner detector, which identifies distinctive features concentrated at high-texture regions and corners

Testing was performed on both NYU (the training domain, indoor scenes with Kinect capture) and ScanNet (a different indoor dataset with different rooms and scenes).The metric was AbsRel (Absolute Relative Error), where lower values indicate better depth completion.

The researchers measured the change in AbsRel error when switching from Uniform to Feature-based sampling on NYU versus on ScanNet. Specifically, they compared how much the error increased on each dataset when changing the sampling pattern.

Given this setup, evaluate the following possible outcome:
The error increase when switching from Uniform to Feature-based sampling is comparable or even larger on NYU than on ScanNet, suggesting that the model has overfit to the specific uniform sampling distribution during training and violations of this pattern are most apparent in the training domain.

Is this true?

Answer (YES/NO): NO